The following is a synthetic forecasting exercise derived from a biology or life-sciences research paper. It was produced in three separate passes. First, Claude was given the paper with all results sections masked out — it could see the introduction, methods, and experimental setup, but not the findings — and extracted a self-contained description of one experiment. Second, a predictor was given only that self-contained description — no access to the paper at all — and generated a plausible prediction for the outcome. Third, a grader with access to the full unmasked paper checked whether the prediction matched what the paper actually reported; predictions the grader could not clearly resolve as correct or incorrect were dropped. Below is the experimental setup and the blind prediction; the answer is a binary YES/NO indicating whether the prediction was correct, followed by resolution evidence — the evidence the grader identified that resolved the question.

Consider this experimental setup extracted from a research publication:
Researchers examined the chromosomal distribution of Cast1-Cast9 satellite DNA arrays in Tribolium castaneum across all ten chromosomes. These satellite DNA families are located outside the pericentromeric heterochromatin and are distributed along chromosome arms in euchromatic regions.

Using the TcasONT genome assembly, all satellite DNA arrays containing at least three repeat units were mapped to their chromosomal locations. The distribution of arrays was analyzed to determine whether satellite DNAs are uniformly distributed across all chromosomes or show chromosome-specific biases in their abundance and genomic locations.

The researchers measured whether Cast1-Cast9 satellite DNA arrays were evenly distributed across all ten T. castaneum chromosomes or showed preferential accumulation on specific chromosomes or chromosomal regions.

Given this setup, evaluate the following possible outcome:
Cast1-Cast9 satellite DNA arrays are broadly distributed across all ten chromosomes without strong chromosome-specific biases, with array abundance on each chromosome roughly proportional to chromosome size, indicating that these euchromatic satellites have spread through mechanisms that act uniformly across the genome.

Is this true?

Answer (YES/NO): NO